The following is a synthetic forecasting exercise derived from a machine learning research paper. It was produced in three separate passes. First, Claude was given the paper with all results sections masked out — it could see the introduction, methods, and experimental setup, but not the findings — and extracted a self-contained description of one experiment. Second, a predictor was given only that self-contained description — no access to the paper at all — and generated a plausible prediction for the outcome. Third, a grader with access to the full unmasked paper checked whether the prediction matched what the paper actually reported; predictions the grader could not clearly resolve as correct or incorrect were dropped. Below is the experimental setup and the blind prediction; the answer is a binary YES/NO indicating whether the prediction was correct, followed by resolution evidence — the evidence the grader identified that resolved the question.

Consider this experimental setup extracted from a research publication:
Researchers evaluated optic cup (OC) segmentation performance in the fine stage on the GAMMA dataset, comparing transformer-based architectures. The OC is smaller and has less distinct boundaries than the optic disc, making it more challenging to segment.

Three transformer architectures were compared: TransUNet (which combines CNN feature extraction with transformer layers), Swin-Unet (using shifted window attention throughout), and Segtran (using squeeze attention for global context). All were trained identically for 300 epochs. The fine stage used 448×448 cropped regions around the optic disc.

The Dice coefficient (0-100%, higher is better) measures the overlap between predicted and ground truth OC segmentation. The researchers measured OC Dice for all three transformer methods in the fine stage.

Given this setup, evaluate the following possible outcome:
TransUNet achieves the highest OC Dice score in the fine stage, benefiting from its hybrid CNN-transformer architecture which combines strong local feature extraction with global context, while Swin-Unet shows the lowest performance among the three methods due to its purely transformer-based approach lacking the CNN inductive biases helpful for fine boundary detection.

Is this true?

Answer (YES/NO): NO